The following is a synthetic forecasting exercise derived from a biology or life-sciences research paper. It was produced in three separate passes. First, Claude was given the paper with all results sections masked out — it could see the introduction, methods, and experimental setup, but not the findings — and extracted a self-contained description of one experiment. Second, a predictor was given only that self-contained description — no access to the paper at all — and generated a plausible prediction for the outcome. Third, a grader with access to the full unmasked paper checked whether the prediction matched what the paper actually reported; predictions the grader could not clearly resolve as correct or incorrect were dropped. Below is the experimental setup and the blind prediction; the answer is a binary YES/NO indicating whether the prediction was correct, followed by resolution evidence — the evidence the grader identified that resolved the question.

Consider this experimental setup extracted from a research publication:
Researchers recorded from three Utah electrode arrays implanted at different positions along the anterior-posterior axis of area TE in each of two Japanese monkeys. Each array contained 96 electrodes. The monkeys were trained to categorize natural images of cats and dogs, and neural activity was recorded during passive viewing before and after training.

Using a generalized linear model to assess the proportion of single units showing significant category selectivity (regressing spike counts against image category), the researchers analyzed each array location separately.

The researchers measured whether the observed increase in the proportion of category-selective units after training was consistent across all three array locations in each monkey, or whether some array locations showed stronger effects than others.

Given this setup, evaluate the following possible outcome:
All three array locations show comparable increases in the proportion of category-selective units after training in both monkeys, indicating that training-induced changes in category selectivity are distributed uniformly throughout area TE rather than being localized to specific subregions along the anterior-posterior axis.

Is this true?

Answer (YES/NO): NO